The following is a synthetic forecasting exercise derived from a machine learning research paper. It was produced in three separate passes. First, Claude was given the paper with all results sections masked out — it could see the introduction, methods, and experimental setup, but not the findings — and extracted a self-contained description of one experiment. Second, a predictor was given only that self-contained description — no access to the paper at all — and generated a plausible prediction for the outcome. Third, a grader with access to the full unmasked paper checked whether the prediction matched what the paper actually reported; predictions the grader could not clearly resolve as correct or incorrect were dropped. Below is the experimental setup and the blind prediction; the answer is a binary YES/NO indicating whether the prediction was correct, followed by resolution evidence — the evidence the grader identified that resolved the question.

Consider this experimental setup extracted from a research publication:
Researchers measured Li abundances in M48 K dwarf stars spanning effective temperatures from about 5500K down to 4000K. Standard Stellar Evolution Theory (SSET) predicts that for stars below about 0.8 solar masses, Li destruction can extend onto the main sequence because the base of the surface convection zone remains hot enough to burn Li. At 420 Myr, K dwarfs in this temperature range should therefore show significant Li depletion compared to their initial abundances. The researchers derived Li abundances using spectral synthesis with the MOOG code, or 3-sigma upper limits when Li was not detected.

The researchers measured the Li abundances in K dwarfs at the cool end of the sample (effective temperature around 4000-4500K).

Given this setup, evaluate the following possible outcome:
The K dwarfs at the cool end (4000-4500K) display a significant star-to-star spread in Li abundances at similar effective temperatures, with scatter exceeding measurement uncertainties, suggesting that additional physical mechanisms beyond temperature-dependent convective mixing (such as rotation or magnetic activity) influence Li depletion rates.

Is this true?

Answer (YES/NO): YES